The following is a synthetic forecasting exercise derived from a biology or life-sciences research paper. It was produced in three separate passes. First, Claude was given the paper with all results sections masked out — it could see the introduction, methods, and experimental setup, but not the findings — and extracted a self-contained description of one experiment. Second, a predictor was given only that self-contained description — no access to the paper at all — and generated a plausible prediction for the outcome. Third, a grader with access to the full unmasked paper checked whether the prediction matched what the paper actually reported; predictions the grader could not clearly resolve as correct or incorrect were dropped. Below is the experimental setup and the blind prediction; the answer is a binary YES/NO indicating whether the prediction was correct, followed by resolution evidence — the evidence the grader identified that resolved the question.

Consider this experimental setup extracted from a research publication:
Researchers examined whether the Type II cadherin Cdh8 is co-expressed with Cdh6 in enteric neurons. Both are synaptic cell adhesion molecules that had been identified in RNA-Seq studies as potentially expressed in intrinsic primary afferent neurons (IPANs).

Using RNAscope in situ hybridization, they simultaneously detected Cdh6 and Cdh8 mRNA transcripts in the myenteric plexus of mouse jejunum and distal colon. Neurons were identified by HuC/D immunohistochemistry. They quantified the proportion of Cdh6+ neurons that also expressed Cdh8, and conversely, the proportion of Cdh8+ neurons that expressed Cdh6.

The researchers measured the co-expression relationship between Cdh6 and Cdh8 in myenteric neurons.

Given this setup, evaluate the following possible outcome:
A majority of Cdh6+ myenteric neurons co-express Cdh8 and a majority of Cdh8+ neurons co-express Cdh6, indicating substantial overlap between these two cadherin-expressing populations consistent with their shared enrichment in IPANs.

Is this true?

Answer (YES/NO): NO